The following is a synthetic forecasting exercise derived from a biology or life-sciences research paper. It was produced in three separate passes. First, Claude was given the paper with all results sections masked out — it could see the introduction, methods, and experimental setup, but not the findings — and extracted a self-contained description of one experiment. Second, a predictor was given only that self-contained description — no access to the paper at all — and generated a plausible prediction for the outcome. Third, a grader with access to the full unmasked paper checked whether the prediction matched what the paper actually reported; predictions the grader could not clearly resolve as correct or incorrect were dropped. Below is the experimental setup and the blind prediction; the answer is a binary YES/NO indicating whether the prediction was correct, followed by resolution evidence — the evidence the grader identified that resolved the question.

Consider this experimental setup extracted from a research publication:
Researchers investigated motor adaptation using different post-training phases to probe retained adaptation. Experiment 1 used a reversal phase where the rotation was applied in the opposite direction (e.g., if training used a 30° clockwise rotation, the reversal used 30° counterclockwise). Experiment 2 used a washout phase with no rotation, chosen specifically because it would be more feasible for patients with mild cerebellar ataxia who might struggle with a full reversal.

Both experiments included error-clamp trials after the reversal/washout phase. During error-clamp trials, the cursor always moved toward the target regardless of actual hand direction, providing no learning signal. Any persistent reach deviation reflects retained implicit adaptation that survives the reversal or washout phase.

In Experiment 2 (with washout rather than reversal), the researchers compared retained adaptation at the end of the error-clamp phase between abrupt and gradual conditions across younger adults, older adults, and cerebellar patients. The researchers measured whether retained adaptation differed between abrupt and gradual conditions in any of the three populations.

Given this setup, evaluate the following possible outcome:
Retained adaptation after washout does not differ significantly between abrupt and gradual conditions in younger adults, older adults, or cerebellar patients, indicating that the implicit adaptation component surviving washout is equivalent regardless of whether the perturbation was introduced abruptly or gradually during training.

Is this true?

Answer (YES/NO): YES